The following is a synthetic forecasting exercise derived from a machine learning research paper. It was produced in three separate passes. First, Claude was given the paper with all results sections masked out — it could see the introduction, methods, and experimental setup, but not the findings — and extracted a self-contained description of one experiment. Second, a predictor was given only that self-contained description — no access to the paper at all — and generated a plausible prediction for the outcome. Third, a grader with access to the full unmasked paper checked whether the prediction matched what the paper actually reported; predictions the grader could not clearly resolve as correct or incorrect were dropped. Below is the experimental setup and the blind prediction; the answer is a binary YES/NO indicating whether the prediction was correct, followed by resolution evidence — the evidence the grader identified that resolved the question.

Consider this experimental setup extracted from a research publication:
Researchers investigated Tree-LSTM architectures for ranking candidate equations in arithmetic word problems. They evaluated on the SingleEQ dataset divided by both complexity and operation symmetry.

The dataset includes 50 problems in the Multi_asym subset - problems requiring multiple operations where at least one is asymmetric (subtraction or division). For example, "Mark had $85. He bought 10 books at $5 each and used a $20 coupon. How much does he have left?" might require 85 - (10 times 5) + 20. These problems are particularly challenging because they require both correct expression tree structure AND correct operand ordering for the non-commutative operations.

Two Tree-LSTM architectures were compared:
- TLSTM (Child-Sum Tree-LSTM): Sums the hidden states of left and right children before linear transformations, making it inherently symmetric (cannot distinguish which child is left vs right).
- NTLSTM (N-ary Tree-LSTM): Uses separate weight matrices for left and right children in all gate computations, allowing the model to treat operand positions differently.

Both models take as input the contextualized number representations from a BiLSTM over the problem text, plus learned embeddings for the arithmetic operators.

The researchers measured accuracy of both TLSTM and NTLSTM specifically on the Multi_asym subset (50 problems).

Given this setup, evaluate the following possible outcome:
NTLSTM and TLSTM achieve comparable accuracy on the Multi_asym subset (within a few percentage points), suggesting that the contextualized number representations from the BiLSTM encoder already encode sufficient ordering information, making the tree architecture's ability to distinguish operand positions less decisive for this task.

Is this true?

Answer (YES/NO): NO